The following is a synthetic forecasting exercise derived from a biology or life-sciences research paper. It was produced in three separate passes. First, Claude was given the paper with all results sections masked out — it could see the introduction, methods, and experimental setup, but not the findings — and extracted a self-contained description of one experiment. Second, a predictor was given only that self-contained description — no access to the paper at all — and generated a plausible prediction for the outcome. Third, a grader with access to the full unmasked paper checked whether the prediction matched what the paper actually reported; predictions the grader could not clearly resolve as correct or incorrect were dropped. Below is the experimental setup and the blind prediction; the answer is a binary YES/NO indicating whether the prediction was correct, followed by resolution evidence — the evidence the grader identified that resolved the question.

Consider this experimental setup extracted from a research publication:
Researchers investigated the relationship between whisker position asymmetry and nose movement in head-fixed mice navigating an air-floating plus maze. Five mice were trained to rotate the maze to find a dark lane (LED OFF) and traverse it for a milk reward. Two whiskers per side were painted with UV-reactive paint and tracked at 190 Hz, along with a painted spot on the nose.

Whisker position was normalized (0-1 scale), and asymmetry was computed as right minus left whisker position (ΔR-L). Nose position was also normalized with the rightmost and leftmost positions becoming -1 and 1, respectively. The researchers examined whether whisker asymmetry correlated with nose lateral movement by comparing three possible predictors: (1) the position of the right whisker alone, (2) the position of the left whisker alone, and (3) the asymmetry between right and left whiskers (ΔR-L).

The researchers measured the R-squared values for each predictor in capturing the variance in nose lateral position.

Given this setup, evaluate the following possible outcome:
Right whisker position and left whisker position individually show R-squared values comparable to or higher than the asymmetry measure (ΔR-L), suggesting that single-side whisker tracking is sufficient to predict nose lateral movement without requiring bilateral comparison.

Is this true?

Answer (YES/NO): NO